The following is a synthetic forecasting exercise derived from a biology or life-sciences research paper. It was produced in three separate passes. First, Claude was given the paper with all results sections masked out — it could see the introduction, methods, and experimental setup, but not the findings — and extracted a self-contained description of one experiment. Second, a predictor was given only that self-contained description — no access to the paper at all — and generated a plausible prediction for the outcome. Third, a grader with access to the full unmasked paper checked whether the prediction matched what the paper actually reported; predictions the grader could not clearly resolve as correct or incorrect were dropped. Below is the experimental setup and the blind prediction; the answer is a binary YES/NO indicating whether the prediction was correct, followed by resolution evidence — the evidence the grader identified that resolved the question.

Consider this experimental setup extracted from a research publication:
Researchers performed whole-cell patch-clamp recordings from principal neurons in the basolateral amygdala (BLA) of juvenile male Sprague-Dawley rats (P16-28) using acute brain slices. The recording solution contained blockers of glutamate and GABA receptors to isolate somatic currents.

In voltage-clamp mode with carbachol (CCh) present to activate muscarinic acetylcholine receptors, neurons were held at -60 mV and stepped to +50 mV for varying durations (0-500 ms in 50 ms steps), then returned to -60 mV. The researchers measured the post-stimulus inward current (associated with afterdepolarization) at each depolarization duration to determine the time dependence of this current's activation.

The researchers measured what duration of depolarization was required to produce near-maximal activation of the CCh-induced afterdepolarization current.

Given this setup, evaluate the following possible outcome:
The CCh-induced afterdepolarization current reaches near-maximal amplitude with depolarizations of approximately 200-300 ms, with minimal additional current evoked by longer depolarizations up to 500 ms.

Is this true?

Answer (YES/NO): YES